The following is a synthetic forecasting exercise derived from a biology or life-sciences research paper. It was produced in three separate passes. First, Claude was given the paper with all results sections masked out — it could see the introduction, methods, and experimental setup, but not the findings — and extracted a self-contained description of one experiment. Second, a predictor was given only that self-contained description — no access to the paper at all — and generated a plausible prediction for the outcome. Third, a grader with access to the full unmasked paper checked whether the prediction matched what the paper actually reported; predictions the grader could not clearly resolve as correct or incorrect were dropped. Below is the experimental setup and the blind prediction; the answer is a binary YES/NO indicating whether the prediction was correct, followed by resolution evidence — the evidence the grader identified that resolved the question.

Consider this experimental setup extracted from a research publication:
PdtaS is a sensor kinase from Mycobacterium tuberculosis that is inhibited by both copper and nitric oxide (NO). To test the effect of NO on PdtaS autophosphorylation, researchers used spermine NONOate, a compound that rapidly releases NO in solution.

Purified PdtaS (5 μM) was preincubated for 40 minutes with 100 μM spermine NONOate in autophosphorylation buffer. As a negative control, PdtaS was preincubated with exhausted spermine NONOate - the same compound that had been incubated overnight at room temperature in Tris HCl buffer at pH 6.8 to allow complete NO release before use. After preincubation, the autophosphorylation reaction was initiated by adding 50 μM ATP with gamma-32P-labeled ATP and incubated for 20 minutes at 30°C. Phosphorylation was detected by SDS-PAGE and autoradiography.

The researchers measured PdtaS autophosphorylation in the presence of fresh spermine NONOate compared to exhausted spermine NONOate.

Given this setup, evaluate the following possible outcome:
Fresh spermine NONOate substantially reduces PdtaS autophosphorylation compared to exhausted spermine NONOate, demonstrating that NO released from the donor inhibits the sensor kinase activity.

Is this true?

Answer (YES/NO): YES